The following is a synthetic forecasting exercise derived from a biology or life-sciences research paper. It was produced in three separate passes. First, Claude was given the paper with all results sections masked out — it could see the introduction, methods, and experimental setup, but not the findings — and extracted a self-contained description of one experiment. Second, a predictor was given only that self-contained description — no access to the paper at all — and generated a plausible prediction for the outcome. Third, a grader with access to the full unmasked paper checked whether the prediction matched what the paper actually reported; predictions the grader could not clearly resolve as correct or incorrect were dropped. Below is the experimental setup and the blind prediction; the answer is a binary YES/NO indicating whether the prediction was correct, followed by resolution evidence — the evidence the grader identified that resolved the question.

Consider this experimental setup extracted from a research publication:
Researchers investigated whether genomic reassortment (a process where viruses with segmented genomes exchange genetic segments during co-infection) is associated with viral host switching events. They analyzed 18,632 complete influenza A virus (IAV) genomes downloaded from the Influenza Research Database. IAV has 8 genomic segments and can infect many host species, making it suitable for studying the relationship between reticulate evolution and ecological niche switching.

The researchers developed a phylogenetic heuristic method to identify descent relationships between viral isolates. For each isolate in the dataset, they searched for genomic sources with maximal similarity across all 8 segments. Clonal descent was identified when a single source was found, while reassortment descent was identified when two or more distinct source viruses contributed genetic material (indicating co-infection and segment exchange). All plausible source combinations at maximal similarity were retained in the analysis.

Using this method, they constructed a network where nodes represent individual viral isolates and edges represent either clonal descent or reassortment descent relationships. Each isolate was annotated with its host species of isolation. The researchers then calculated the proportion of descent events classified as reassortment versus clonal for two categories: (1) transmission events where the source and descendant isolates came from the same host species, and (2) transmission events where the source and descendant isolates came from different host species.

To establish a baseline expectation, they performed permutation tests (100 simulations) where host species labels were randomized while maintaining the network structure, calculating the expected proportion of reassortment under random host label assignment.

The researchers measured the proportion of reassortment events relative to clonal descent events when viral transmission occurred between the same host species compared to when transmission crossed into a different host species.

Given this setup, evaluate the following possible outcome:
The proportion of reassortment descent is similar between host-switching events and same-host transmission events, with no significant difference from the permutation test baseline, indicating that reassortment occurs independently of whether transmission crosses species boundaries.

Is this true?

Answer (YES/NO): NO